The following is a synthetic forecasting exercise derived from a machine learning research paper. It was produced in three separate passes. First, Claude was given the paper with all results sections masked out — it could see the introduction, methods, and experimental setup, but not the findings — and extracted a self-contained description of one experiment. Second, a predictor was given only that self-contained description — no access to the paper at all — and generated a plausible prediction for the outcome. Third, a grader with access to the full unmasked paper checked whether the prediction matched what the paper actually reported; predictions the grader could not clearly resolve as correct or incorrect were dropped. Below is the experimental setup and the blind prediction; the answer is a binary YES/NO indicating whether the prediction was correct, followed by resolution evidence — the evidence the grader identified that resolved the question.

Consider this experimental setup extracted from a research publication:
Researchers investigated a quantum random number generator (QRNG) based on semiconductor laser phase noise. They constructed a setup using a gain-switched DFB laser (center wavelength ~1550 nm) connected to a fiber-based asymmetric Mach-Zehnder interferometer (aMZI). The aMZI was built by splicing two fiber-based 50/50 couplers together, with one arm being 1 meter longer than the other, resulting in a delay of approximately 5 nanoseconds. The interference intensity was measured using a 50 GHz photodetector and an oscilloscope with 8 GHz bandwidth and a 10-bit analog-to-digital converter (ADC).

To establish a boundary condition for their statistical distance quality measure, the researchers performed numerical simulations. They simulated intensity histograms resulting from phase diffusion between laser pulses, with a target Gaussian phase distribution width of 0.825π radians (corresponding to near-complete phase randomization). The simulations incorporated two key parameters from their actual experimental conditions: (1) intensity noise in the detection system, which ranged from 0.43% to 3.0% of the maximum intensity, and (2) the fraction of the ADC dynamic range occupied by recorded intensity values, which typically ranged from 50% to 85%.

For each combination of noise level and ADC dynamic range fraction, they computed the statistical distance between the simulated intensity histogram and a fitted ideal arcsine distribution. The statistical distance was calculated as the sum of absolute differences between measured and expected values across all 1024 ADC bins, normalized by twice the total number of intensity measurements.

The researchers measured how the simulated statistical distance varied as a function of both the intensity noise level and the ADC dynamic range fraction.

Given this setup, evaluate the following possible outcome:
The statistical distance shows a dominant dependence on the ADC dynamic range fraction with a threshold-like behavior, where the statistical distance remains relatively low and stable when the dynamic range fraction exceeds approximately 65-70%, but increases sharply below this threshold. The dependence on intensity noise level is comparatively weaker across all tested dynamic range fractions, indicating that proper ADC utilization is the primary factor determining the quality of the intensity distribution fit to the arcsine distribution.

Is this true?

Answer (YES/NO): NO